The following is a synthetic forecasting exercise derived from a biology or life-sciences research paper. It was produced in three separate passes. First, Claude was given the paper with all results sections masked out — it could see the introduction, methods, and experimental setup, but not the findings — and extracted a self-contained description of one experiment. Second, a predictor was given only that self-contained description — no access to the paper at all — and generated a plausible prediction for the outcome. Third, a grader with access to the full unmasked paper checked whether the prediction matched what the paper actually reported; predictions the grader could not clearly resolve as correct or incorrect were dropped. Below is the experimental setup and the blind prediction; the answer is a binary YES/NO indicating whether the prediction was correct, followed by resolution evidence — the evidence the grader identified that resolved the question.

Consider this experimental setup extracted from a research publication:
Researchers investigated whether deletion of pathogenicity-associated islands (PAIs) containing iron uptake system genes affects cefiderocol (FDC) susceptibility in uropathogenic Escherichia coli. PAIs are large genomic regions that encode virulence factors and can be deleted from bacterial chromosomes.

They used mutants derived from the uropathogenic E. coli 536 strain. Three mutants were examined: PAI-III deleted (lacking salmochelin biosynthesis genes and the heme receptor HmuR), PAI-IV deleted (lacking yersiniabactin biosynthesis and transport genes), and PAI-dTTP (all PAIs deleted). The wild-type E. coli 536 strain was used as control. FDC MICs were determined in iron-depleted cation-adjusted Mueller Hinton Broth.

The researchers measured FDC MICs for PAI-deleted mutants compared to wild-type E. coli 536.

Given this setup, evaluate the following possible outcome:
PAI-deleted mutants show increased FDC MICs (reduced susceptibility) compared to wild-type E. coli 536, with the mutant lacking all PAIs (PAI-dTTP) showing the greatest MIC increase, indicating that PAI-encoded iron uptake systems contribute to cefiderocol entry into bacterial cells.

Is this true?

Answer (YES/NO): NO